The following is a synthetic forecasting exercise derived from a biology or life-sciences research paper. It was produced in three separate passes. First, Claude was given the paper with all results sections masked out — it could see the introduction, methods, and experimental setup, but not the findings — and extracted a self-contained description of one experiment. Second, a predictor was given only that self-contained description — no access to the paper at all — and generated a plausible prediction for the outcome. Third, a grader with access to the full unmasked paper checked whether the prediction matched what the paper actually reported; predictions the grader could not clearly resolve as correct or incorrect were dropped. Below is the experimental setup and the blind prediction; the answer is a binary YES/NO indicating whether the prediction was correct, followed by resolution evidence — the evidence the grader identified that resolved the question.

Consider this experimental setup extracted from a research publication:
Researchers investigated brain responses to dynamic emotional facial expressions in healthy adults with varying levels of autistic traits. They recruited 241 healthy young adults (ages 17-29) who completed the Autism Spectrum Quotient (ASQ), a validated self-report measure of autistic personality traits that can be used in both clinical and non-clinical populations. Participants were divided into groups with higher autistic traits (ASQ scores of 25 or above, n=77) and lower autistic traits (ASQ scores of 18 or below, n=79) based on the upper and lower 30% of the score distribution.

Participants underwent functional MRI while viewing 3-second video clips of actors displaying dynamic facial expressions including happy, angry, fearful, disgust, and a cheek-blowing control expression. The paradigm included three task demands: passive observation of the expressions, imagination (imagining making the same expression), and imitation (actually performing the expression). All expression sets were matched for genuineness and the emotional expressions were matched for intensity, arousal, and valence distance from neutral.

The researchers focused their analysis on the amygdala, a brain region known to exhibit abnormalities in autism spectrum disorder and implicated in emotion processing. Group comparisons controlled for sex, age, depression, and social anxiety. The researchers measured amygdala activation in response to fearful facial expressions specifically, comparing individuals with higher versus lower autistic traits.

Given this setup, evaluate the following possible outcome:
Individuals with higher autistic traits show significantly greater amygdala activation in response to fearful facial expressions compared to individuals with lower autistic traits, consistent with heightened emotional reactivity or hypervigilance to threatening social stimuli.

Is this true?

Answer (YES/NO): NO